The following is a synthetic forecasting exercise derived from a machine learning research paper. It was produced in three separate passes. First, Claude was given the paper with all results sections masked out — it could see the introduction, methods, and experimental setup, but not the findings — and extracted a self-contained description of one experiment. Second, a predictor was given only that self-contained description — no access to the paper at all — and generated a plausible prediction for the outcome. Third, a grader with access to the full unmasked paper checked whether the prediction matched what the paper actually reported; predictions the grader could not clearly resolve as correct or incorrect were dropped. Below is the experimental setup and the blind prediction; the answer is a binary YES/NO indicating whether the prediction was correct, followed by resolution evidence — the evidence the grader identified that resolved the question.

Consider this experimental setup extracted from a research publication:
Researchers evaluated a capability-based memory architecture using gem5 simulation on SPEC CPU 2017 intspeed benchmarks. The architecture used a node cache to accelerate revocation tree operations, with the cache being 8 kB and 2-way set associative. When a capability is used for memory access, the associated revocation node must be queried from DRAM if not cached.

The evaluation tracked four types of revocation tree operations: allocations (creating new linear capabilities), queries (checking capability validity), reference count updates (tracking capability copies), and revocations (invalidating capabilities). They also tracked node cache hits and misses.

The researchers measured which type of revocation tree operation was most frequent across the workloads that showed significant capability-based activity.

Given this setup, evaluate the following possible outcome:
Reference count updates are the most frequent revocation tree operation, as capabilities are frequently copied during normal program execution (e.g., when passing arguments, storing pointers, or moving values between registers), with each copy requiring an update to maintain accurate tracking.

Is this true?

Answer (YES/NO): YES